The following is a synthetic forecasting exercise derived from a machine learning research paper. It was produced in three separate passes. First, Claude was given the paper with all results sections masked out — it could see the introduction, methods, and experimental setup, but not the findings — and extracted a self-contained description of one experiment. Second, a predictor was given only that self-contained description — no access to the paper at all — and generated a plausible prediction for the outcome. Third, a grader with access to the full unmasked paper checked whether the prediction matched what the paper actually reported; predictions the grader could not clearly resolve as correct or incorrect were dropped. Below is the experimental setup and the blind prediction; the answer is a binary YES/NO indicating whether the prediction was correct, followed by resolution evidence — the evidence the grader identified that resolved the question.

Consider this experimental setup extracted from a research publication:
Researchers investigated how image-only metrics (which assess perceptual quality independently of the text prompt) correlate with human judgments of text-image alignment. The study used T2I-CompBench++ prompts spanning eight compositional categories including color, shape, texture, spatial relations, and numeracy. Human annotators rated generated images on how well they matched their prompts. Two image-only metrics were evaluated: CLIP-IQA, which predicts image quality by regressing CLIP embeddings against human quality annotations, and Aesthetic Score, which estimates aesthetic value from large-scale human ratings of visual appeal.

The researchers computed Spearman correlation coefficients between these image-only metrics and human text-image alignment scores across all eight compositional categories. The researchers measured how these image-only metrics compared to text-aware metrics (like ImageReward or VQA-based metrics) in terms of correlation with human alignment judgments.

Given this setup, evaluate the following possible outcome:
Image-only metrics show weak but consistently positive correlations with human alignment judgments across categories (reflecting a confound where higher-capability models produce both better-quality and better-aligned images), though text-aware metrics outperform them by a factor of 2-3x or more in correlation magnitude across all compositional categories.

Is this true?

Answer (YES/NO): NO